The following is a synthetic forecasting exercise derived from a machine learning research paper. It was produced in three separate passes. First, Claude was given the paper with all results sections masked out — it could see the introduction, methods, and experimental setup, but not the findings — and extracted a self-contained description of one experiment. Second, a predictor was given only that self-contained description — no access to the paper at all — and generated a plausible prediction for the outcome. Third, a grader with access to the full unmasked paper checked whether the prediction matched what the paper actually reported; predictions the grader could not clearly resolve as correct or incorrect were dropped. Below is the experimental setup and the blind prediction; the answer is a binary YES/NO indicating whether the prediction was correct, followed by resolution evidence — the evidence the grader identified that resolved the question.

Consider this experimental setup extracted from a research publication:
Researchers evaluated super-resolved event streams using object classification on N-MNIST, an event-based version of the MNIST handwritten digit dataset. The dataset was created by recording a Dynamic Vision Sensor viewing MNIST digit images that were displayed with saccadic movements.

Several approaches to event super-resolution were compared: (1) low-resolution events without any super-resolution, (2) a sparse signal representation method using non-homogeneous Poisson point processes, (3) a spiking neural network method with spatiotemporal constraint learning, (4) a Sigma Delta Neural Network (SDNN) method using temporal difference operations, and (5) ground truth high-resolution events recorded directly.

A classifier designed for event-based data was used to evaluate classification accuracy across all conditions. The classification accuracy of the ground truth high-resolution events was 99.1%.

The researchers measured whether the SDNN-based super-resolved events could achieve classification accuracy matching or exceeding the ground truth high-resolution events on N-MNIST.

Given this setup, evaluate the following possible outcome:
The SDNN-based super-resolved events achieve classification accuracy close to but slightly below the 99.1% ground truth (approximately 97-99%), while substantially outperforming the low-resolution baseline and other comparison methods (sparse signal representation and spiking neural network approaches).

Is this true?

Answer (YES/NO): NO